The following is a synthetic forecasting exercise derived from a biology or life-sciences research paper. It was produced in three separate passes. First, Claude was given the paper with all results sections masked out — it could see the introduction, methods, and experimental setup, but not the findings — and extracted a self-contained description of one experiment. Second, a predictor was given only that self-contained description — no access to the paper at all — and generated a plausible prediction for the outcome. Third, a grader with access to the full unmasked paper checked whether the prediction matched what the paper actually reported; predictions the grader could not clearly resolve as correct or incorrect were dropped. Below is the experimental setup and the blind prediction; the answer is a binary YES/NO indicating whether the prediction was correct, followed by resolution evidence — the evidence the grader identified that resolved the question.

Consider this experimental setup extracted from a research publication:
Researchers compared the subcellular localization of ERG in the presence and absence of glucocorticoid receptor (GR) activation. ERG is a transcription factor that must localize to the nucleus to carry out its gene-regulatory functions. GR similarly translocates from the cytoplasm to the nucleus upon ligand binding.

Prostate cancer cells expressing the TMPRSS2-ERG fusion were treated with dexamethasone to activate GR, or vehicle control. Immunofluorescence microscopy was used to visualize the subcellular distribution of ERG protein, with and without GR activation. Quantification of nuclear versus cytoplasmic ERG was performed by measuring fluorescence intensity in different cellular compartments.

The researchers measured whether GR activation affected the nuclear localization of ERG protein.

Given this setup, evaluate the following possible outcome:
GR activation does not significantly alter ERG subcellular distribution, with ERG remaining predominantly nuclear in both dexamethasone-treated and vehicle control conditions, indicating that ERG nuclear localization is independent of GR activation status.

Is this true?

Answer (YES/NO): NO